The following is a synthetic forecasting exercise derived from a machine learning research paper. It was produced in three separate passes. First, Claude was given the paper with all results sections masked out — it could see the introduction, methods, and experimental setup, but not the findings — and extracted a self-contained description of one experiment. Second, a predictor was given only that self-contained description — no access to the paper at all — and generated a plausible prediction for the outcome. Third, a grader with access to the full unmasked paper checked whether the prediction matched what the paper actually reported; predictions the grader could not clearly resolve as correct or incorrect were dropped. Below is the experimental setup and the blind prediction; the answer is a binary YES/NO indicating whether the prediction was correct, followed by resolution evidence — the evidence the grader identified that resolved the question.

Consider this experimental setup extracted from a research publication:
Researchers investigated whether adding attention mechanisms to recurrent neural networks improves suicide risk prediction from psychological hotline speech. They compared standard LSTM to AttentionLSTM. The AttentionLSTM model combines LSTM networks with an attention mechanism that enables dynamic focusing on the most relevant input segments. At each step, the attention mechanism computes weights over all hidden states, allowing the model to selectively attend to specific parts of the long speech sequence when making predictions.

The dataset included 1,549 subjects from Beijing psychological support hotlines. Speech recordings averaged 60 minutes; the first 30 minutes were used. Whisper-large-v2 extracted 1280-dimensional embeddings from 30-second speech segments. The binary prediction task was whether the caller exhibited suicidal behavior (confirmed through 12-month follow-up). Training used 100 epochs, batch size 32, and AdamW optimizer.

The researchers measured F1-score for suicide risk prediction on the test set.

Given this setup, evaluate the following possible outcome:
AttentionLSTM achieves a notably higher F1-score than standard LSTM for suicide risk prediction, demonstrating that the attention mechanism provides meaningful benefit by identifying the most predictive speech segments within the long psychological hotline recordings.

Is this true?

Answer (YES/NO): YES